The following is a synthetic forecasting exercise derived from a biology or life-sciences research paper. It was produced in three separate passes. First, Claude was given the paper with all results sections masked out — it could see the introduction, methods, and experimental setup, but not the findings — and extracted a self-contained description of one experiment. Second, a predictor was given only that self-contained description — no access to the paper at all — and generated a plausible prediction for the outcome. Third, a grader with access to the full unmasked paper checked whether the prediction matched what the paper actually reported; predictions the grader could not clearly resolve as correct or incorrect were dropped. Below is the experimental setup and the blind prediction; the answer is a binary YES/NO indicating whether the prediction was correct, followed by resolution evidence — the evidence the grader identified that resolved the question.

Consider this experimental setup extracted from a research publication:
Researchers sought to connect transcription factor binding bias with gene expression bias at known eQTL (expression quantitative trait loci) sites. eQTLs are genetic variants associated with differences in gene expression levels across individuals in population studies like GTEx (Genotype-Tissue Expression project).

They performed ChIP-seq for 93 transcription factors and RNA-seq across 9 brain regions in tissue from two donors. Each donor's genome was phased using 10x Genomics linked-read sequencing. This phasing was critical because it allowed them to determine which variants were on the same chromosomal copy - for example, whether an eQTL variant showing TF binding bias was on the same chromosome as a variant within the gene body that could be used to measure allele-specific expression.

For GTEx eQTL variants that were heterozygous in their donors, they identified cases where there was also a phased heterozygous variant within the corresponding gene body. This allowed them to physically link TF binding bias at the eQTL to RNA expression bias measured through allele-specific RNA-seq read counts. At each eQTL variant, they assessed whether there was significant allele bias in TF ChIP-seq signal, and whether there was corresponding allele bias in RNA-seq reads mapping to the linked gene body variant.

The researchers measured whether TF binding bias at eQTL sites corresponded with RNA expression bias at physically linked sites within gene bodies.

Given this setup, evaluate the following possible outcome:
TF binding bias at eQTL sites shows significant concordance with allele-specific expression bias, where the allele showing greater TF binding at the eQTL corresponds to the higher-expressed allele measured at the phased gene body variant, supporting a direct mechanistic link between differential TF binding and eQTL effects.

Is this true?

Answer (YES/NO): YES